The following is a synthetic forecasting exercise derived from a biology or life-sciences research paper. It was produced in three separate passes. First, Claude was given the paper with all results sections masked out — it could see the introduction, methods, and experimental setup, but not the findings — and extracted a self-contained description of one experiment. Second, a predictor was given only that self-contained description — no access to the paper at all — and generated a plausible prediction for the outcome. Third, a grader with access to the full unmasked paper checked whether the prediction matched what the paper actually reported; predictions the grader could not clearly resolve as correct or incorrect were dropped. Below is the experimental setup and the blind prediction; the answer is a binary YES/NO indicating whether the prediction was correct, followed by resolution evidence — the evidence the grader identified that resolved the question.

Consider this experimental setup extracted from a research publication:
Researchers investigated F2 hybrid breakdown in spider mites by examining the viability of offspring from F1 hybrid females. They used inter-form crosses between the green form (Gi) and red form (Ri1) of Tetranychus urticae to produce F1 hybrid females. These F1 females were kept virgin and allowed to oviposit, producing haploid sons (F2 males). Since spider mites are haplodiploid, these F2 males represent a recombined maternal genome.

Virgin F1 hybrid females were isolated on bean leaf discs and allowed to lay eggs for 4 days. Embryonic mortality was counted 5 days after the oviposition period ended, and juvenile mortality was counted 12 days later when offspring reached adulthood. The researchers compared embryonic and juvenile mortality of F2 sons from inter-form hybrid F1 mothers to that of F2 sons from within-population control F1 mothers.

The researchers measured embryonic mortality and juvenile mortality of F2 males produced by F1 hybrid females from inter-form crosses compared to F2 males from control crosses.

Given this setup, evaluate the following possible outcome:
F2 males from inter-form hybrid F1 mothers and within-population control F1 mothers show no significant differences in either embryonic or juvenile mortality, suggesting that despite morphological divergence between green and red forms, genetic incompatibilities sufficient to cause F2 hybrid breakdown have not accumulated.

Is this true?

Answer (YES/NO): NO